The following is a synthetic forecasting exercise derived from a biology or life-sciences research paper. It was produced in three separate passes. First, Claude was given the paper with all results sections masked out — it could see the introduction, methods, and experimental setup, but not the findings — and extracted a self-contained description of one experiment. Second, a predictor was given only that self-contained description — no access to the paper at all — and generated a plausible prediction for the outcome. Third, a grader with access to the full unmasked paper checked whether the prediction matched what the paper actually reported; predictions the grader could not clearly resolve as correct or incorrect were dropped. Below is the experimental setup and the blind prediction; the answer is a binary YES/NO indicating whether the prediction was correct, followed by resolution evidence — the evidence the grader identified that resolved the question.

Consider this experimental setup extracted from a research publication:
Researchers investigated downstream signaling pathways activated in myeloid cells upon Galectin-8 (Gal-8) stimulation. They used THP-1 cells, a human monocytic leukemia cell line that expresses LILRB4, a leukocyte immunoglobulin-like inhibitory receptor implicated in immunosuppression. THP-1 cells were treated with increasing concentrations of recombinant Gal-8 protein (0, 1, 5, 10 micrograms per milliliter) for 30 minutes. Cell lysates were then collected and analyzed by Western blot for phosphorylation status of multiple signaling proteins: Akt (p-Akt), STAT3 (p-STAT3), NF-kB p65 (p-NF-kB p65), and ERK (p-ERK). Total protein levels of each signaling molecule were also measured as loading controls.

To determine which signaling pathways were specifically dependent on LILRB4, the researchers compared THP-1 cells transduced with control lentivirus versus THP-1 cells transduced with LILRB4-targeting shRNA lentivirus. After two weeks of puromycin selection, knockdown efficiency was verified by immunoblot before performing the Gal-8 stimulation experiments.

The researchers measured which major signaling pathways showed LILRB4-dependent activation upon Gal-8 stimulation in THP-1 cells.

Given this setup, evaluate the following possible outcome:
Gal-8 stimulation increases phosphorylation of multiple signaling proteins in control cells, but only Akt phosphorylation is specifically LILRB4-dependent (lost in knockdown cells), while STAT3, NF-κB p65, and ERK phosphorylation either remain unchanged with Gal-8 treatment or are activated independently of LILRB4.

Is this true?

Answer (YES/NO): NO